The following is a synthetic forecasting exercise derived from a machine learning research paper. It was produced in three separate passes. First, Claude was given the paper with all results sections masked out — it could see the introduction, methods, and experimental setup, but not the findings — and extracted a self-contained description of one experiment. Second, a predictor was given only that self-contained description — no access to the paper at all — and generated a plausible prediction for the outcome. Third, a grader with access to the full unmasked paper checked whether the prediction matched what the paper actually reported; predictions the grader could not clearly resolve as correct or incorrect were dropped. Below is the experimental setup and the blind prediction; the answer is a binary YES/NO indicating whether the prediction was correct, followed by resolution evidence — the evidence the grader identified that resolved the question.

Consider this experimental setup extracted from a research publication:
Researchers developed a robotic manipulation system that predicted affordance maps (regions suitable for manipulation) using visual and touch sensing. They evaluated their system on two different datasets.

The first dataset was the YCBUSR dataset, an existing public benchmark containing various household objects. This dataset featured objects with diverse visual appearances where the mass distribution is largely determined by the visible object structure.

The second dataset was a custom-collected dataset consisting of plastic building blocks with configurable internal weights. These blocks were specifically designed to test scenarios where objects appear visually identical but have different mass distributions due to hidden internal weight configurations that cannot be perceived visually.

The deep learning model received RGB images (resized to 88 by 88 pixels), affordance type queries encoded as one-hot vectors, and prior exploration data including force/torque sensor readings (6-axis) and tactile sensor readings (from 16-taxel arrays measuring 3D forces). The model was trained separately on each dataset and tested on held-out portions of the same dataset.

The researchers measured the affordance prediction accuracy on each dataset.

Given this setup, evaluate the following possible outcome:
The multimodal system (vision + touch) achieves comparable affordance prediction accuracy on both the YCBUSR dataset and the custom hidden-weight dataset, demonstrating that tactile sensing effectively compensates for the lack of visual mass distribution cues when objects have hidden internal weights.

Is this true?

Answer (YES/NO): NO